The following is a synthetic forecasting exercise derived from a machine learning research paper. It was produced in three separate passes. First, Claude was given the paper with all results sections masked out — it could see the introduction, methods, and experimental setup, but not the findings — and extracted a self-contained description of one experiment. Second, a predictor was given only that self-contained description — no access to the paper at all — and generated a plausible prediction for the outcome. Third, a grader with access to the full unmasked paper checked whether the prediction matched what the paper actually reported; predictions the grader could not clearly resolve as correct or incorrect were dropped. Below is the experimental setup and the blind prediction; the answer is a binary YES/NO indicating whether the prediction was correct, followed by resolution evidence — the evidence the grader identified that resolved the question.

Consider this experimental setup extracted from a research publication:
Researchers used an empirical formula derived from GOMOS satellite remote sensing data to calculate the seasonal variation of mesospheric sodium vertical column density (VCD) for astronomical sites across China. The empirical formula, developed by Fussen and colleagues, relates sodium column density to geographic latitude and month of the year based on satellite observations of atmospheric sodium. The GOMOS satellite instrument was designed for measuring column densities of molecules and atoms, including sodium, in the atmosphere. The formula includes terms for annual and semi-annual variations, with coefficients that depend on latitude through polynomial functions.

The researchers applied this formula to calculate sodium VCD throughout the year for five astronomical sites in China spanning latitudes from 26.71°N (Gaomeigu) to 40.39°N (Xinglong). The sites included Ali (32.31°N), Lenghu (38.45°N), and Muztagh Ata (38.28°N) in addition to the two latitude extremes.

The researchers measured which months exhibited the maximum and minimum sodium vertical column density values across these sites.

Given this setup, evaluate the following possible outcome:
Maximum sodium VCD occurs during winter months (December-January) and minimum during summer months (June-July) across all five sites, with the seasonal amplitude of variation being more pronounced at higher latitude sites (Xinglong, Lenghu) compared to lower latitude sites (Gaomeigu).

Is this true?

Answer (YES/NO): NO